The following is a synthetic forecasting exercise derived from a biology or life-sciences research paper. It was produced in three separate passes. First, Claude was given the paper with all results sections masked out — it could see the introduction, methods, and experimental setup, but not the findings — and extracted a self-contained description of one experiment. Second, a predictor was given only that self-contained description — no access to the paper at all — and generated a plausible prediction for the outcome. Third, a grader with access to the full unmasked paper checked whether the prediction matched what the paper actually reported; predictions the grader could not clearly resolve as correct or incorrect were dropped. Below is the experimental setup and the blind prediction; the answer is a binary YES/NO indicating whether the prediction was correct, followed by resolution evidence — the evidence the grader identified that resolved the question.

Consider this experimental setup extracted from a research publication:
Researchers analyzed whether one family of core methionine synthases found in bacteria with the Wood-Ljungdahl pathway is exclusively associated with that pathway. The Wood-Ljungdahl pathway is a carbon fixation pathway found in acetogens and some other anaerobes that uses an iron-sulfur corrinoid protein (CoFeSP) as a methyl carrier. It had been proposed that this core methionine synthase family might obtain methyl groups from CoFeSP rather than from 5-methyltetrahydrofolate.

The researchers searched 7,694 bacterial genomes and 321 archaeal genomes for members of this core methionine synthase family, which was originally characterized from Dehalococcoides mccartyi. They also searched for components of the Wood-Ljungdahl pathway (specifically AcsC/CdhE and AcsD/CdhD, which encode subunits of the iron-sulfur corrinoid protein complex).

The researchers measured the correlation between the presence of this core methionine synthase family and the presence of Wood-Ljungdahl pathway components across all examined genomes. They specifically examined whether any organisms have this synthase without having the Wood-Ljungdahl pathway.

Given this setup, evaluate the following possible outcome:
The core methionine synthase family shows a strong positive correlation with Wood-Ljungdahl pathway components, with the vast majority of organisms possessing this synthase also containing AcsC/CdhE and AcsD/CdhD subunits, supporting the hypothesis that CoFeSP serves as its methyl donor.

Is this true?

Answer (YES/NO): YES